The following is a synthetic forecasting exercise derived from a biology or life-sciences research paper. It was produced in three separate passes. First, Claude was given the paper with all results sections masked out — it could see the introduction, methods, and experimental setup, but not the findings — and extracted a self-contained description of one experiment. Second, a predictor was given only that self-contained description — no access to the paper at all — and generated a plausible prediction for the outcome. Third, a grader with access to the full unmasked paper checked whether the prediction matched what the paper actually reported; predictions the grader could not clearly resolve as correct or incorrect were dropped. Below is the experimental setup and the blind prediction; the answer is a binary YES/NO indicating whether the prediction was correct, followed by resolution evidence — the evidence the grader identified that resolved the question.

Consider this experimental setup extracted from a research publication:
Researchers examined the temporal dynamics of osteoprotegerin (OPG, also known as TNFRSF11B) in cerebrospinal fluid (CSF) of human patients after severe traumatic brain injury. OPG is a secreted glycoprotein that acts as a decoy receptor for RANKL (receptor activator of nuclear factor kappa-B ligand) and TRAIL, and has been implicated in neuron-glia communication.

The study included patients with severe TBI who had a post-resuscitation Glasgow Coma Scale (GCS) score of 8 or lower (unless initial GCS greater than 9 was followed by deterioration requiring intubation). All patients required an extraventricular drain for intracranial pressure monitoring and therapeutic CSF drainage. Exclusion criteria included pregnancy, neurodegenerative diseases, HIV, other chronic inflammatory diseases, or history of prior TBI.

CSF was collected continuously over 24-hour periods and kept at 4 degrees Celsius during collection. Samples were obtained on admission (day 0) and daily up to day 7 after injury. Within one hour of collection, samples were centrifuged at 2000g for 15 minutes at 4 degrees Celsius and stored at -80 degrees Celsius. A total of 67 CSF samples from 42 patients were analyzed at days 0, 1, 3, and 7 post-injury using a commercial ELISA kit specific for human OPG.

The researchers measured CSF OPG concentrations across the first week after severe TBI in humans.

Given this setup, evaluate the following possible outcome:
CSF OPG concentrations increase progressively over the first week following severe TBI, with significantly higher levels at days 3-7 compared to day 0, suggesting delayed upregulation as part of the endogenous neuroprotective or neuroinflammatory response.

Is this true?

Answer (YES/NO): NO